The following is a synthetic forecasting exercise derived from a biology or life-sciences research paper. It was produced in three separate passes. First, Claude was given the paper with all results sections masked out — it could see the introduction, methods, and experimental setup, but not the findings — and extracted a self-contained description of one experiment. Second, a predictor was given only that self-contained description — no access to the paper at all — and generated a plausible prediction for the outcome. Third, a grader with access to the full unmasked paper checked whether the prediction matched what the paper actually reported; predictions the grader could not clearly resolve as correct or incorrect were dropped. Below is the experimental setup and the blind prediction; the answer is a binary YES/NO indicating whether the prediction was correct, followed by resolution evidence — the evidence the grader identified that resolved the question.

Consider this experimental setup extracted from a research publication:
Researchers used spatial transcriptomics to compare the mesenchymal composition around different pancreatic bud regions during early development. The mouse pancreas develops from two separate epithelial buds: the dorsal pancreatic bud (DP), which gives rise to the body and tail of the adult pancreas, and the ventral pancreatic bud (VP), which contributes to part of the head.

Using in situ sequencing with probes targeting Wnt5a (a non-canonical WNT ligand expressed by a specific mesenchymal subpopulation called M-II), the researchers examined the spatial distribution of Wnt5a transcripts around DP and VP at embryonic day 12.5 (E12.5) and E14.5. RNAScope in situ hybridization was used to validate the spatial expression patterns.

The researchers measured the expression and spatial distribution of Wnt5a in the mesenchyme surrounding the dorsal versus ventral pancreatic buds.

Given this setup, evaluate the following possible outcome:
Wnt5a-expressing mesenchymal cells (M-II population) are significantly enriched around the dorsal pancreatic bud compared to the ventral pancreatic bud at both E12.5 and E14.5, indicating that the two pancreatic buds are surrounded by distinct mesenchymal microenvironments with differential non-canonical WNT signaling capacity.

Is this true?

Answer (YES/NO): YES